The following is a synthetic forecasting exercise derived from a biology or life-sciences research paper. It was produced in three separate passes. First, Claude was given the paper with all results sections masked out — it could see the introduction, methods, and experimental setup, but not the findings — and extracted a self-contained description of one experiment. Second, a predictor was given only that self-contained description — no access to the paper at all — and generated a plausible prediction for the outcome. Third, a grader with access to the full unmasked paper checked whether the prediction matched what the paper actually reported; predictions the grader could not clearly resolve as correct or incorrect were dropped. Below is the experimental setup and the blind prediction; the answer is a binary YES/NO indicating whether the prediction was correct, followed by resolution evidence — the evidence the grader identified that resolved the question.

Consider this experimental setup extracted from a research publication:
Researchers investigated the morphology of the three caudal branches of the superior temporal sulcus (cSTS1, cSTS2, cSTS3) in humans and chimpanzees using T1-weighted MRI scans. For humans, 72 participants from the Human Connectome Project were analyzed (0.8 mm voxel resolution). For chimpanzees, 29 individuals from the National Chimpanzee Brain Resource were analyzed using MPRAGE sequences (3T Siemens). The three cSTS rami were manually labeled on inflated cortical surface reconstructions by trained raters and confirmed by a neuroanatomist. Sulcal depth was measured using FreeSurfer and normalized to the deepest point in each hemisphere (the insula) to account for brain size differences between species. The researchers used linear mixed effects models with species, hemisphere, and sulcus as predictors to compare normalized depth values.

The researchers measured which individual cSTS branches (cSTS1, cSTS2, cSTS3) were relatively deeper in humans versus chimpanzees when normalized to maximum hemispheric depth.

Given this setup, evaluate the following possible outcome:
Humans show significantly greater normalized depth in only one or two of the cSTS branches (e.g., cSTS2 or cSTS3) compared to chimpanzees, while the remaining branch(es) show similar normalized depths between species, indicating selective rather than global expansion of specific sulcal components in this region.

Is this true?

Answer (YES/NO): NO